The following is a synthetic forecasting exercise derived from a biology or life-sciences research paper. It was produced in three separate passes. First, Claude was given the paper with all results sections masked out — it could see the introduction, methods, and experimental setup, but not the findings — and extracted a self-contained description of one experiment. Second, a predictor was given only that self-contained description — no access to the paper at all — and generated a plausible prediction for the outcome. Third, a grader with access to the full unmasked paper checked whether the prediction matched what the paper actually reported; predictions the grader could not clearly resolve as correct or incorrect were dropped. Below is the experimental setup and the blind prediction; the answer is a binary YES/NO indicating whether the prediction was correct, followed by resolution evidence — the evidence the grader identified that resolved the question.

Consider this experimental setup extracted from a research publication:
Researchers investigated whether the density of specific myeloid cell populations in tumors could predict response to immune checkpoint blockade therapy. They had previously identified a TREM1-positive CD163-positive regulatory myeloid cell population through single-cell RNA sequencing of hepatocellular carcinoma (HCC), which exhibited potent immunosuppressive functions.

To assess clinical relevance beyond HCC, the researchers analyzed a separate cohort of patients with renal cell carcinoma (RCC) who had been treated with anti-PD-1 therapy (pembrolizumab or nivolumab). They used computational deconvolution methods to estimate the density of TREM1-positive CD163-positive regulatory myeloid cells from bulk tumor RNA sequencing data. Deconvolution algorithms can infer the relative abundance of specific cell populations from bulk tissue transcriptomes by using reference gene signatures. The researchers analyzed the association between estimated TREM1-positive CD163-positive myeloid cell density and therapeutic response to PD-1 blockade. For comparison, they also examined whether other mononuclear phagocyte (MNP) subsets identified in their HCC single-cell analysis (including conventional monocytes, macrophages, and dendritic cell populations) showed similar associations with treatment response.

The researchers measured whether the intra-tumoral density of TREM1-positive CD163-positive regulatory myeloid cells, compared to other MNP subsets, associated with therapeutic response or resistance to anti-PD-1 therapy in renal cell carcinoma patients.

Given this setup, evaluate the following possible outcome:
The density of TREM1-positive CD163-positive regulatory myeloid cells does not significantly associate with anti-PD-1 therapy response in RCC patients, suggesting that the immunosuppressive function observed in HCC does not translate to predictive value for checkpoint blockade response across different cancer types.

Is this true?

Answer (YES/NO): NO